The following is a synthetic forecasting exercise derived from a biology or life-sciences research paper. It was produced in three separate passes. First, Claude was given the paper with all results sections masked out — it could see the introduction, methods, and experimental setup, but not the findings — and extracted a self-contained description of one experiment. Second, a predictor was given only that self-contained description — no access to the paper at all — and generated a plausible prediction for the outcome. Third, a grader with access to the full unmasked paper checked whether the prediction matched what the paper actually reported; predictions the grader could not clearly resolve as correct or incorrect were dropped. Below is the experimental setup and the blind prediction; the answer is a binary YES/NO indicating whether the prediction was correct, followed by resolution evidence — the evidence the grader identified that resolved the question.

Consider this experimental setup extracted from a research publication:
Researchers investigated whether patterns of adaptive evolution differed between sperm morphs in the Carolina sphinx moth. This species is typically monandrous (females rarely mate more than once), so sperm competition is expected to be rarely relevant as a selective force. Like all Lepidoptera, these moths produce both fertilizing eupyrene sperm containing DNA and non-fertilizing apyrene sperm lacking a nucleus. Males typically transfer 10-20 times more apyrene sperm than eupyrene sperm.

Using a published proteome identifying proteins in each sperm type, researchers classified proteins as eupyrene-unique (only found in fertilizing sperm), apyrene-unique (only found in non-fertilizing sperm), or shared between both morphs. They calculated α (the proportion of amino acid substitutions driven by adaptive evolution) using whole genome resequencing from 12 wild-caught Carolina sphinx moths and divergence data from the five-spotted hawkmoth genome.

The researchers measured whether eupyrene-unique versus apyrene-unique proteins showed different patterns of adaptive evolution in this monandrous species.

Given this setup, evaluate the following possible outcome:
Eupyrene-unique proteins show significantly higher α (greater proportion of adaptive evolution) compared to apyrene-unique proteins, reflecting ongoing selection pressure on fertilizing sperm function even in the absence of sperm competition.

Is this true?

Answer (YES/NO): NO